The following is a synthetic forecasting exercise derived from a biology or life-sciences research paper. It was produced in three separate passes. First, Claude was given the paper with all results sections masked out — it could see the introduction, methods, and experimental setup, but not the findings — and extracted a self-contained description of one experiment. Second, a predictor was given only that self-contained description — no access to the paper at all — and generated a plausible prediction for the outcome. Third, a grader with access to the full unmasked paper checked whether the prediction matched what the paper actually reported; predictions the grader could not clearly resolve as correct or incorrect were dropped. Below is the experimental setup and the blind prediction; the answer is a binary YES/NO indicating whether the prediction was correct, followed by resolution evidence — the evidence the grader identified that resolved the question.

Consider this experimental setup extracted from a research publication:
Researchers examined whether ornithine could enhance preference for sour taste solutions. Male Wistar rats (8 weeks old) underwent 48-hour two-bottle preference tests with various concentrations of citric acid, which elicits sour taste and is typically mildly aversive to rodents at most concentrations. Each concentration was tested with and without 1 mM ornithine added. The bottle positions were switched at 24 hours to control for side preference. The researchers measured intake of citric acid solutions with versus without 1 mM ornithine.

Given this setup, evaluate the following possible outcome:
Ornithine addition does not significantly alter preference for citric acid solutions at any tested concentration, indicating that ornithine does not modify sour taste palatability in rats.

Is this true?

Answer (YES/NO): YES